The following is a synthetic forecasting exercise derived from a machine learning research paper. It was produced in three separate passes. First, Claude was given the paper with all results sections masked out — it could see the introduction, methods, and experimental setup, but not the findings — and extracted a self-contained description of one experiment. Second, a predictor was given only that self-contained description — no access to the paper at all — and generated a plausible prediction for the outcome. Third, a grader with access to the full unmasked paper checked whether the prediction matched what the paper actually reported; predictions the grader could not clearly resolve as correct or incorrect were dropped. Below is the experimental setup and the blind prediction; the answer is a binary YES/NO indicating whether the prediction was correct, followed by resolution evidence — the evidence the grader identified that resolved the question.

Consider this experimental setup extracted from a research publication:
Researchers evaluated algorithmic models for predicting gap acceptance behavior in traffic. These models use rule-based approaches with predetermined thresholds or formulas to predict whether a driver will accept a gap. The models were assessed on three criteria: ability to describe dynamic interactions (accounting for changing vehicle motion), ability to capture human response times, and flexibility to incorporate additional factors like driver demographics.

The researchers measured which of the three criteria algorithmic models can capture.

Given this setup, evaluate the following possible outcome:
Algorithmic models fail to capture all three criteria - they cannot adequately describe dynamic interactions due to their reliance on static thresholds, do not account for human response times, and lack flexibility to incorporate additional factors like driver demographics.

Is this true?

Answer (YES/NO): YES